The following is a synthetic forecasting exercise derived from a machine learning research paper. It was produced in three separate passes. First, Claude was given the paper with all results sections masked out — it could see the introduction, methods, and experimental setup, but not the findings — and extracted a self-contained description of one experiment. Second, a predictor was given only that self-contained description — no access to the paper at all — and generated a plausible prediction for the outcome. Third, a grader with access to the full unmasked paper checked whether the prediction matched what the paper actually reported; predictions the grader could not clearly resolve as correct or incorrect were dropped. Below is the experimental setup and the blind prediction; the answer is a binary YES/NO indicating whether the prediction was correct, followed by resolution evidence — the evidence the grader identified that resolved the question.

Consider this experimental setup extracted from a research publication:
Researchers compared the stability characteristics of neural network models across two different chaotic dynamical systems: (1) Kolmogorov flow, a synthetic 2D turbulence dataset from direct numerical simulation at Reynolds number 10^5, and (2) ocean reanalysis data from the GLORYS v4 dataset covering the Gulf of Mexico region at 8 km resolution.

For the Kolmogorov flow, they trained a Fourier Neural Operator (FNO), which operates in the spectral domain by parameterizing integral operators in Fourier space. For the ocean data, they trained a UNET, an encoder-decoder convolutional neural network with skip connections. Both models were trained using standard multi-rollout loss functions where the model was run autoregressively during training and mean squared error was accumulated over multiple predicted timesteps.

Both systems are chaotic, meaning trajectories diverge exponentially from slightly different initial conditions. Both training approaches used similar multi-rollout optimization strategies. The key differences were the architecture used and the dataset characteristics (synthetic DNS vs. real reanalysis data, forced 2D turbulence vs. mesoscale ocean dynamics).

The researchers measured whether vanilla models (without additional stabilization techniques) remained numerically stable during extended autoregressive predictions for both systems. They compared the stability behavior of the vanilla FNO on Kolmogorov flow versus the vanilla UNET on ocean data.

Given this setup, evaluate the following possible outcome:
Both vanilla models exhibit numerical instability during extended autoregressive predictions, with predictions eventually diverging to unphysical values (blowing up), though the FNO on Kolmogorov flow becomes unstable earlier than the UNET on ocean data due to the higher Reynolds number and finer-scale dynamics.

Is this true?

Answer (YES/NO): NO